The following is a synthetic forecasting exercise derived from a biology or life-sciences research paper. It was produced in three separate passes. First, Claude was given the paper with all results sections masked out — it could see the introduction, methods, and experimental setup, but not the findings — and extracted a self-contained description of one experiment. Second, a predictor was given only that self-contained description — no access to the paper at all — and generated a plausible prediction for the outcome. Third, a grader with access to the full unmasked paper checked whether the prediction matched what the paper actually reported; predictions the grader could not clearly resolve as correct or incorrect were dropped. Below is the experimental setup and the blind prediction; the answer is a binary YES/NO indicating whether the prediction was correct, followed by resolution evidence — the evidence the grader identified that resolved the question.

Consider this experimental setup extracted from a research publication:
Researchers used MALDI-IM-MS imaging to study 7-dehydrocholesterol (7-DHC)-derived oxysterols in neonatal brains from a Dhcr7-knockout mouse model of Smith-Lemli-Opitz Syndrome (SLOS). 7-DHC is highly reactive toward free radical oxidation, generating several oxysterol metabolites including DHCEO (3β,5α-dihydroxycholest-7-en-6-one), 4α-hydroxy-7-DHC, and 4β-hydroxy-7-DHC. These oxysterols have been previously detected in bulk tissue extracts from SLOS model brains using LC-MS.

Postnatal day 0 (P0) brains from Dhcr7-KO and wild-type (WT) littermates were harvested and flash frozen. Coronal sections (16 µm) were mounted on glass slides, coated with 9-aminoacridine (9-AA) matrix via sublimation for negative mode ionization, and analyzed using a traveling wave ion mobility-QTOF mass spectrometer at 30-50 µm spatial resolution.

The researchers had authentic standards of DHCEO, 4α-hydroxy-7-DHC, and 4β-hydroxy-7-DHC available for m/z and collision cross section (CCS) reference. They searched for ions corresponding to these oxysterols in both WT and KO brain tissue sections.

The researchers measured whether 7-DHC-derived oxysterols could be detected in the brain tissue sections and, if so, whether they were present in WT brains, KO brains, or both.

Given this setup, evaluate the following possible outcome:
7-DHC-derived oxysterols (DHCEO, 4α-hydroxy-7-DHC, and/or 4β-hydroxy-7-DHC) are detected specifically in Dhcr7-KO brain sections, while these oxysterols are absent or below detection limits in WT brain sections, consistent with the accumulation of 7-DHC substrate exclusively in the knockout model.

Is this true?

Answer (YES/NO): YES